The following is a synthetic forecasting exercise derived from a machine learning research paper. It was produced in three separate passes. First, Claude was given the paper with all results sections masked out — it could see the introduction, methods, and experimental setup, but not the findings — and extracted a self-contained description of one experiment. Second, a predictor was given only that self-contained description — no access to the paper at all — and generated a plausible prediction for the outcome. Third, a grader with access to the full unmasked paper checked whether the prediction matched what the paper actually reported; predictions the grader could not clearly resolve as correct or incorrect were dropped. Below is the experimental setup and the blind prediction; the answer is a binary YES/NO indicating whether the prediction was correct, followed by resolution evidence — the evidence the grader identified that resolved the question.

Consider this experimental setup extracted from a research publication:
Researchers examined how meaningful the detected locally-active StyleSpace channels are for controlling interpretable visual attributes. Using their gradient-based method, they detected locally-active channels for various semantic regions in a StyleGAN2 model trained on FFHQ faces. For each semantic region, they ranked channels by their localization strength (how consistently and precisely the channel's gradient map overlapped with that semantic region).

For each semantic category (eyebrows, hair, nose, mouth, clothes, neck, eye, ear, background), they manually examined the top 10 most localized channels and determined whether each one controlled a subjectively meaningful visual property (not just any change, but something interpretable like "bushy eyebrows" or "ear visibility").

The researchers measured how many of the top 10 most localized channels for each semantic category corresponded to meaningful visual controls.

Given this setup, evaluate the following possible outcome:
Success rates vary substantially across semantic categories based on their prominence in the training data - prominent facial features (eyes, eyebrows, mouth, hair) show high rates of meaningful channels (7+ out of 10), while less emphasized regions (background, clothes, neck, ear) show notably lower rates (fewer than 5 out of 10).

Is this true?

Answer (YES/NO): NO